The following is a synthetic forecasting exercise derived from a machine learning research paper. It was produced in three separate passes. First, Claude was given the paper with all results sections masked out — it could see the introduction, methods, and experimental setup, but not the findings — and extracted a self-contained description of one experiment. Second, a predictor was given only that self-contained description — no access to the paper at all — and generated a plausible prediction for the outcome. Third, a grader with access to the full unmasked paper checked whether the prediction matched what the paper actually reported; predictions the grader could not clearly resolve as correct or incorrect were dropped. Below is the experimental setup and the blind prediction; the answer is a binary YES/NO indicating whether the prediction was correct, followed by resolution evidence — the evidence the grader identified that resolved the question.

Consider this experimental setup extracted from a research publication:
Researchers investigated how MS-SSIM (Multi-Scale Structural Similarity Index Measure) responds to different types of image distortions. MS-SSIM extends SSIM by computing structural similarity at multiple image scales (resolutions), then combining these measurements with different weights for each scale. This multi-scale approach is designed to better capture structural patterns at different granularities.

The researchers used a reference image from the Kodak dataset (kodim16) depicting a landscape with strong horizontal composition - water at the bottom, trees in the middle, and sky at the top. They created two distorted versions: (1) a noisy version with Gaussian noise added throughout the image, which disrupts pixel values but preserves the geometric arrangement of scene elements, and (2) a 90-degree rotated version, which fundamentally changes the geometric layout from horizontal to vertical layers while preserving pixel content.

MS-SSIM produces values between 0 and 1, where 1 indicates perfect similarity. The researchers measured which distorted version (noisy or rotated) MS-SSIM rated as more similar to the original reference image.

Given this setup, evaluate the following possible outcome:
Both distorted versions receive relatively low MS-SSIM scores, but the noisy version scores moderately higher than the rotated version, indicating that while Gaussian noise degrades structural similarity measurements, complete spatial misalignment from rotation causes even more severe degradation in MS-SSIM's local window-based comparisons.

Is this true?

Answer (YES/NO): YES